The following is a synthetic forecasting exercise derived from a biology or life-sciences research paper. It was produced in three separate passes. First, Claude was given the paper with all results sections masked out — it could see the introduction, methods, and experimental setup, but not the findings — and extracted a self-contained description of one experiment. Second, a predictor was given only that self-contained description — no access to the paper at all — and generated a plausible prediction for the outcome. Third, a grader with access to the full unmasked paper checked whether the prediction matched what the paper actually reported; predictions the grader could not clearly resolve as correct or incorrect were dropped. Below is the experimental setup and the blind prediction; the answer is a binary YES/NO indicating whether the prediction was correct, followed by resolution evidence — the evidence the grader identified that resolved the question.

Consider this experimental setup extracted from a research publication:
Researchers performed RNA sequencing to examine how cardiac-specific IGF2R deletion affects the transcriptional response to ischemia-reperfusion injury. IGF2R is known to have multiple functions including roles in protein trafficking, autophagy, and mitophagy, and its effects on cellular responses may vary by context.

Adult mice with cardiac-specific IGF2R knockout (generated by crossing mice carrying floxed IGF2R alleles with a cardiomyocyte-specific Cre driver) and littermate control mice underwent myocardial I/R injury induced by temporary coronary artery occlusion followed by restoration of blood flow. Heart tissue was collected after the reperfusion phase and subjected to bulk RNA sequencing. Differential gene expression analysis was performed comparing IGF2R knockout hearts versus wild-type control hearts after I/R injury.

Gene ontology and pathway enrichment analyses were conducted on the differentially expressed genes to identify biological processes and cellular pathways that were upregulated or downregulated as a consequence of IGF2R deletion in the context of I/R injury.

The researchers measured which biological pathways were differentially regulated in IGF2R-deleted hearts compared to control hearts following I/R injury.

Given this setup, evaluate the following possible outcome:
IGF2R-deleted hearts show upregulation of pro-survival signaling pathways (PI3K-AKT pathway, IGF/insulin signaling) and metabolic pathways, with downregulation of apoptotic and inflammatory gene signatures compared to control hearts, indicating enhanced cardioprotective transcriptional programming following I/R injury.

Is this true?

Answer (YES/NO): NO